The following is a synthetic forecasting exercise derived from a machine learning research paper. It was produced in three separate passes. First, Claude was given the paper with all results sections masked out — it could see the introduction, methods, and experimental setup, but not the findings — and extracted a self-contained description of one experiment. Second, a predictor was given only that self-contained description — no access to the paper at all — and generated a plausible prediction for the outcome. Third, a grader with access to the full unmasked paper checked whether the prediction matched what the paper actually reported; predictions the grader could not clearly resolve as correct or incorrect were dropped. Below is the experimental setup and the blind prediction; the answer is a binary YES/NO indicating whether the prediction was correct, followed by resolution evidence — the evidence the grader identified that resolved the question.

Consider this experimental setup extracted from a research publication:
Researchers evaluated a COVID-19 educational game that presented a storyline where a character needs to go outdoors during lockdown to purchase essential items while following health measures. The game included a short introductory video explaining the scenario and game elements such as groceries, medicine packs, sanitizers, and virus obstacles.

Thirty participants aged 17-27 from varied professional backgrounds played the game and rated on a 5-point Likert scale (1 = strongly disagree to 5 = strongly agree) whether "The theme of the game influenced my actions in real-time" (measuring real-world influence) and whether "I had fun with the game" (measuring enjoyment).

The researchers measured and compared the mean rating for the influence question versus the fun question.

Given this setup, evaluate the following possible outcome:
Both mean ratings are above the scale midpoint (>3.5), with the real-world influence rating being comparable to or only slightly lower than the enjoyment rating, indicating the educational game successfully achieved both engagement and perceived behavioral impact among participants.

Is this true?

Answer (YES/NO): YES